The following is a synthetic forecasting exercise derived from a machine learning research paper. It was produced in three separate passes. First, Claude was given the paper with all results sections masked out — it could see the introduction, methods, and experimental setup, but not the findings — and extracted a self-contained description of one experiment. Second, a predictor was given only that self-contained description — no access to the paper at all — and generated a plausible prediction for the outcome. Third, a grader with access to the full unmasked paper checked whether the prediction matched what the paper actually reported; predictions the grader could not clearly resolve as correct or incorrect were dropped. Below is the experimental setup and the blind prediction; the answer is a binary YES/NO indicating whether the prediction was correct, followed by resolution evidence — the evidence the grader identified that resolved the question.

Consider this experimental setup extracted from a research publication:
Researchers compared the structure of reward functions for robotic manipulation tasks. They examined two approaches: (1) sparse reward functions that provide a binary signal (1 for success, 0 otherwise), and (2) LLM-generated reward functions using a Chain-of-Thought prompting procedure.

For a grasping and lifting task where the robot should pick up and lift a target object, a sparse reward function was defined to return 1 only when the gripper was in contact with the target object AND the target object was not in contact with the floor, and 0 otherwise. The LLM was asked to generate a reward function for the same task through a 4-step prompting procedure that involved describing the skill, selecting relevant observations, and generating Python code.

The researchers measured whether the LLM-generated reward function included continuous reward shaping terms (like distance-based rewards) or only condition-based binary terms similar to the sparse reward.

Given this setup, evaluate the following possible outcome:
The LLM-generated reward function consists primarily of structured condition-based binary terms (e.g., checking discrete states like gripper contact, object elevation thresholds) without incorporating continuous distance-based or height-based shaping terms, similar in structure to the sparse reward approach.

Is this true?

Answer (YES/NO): NO